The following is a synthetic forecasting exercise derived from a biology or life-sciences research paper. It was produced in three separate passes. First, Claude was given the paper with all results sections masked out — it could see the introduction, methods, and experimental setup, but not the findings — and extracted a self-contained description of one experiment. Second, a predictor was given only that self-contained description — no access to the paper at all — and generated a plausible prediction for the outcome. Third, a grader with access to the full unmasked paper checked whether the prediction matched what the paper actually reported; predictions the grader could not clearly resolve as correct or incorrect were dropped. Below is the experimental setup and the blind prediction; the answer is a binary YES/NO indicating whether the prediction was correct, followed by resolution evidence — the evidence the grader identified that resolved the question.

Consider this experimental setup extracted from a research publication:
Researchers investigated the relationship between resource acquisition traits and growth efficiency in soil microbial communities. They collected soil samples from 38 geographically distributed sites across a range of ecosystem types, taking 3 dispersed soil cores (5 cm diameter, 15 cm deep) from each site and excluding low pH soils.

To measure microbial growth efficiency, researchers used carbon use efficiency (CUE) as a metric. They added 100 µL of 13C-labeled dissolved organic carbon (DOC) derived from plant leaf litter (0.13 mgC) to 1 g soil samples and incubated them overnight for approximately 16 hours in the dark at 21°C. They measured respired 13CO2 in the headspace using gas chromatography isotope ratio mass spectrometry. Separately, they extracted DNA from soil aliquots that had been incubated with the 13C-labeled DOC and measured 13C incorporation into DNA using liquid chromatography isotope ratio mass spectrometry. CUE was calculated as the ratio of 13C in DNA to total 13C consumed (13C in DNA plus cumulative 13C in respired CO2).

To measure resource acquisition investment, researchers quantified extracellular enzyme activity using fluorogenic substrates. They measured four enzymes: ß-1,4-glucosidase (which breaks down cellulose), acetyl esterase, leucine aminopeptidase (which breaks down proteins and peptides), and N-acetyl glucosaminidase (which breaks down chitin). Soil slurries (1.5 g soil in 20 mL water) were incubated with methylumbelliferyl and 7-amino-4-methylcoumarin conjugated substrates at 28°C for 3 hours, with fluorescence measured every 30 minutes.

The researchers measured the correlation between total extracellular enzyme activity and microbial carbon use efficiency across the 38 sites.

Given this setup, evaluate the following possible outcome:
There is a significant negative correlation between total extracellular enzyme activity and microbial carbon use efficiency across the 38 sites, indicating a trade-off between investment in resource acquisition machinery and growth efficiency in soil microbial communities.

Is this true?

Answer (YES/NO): YES